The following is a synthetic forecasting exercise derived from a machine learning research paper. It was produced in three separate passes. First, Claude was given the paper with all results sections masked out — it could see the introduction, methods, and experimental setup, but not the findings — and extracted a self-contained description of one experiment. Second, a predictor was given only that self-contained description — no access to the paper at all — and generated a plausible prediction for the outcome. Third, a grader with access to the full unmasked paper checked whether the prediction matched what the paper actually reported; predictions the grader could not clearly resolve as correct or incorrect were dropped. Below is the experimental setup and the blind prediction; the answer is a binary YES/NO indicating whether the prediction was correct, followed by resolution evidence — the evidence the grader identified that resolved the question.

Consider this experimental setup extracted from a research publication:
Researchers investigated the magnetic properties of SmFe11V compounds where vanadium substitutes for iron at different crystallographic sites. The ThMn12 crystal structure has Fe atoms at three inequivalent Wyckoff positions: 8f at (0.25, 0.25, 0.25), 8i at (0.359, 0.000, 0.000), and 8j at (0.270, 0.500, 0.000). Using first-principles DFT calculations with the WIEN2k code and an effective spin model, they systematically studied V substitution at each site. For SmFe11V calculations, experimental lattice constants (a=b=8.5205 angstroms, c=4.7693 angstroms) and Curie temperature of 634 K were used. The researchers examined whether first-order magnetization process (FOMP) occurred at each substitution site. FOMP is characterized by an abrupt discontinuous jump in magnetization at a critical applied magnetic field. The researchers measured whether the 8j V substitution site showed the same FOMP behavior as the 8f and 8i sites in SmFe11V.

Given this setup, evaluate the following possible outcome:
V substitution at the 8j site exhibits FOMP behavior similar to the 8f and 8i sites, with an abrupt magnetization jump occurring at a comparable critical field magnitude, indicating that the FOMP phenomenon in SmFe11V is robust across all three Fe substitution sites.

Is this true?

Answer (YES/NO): NO